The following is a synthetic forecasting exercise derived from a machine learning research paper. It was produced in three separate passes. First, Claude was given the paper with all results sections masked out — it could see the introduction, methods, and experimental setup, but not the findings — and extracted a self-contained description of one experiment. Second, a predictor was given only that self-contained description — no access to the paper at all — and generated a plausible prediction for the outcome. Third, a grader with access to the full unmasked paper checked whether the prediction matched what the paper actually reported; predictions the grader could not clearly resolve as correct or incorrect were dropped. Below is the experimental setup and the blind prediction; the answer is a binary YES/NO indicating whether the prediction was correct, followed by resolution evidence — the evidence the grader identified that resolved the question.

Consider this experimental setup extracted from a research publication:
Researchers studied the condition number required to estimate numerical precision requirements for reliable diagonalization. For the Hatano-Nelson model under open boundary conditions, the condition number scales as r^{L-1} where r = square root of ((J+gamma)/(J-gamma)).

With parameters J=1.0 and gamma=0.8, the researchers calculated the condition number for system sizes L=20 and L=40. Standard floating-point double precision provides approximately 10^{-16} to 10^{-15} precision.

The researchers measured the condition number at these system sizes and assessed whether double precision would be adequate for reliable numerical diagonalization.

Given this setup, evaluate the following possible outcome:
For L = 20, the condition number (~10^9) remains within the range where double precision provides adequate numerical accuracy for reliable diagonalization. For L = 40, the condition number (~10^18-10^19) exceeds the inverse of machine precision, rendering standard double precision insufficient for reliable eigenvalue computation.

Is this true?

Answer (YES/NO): YES